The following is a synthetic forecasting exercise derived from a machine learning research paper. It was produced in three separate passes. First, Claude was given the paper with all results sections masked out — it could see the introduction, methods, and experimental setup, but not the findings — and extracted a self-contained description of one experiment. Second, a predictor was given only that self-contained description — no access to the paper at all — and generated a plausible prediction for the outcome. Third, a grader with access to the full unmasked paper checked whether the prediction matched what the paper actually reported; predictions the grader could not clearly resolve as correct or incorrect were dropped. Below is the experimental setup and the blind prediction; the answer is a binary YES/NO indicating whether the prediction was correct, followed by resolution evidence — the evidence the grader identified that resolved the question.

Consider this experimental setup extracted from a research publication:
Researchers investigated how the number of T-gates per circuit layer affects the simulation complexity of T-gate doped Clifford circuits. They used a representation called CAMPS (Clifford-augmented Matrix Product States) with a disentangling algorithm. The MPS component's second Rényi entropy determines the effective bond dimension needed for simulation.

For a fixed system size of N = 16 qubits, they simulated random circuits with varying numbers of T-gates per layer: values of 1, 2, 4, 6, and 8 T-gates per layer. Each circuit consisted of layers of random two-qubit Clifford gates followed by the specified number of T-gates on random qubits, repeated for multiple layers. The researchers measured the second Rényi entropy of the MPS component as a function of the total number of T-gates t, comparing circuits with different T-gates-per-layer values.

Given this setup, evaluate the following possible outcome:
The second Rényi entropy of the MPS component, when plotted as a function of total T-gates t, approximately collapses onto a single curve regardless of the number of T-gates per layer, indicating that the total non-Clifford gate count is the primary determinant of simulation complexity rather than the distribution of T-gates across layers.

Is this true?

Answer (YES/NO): NO